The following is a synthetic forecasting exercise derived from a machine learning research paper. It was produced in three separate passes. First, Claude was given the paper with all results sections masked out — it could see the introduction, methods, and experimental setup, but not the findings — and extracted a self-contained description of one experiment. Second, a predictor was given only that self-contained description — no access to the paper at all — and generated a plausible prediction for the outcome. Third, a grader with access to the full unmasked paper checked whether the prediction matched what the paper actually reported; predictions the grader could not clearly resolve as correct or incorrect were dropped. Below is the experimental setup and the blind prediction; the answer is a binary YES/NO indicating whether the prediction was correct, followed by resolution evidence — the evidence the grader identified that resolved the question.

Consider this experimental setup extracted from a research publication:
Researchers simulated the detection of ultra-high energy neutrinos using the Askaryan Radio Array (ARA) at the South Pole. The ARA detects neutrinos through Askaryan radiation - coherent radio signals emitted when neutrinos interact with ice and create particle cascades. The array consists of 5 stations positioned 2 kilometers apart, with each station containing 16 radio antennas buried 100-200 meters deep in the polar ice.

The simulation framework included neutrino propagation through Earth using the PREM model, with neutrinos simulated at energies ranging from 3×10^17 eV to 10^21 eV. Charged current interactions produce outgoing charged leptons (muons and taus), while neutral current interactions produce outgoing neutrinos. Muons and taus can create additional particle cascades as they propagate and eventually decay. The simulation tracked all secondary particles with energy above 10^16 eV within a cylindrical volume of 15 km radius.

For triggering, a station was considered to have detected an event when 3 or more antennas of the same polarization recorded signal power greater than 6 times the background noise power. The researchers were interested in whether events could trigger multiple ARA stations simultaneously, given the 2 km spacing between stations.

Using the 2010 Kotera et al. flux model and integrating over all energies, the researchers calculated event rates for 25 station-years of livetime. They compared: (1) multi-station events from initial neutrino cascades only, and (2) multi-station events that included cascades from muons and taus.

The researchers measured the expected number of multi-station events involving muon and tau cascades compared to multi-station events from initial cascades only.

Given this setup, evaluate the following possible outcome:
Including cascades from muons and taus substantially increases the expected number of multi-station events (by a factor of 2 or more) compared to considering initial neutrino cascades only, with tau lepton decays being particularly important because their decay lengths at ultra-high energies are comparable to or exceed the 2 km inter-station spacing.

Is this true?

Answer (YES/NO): NO